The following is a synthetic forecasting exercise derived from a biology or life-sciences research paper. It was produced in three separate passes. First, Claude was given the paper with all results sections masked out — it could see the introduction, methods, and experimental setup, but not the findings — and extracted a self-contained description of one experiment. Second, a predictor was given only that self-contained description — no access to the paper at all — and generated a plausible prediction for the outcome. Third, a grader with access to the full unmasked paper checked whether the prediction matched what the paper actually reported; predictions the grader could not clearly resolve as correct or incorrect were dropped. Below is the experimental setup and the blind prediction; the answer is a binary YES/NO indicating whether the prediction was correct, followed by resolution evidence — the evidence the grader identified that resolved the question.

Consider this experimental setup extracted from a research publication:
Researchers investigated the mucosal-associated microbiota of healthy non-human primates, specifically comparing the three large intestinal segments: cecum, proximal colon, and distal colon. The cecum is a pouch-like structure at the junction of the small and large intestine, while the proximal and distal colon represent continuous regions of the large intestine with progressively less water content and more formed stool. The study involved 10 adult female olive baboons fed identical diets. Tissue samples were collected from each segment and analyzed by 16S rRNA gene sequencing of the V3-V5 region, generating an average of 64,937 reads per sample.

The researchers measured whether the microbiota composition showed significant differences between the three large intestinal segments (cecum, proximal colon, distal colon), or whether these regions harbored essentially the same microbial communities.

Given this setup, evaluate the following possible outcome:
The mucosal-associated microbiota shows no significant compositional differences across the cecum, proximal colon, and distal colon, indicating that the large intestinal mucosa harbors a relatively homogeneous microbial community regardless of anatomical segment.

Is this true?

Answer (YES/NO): NO